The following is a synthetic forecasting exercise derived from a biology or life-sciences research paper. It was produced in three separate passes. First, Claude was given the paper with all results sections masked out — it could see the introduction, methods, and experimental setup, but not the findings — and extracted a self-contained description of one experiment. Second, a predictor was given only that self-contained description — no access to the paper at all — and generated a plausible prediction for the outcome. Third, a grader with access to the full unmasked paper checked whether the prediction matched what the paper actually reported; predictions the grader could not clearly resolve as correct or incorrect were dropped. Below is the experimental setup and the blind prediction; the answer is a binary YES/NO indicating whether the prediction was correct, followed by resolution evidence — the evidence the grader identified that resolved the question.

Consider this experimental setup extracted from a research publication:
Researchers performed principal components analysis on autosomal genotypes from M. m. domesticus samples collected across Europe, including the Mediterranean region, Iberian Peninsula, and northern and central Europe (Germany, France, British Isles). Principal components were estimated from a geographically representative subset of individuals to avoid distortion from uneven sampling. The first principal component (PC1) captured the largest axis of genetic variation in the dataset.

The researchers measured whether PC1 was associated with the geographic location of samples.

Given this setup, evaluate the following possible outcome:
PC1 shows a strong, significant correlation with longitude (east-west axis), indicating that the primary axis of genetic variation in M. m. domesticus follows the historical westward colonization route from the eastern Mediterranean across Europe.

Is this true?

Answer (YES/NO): NO